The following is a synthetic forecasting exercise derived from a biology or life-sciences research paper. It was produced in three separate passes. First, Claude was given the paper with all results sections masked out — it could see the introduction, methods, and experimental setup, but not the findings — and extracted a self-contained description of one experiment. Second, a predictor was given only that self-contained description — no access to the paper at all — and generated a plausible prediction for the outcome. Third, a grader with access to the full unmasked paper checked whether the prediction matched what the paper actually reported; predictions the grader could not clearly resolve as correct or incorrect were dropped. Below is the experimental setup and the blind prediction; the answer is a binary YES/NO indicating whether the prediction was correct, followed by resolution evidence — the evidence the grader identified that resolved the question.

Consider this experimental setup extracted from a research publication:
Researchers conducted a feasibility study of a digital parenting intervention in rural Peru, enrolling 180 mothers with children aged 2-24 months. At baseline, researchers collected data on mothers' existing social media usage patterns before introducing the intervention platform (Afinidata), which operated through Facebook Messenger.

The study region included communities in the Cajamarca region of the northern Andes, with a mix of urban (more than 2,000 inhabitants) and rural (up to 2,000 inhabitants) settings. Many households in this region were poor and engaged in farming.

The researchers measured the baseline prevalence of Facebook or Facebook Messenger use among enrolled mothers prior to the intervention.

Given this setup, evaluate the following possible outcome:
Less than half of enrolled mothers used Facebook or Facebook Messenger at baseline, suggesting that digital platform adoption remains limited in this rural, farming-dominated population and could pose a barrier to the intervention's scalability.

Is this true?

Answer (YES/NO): NO